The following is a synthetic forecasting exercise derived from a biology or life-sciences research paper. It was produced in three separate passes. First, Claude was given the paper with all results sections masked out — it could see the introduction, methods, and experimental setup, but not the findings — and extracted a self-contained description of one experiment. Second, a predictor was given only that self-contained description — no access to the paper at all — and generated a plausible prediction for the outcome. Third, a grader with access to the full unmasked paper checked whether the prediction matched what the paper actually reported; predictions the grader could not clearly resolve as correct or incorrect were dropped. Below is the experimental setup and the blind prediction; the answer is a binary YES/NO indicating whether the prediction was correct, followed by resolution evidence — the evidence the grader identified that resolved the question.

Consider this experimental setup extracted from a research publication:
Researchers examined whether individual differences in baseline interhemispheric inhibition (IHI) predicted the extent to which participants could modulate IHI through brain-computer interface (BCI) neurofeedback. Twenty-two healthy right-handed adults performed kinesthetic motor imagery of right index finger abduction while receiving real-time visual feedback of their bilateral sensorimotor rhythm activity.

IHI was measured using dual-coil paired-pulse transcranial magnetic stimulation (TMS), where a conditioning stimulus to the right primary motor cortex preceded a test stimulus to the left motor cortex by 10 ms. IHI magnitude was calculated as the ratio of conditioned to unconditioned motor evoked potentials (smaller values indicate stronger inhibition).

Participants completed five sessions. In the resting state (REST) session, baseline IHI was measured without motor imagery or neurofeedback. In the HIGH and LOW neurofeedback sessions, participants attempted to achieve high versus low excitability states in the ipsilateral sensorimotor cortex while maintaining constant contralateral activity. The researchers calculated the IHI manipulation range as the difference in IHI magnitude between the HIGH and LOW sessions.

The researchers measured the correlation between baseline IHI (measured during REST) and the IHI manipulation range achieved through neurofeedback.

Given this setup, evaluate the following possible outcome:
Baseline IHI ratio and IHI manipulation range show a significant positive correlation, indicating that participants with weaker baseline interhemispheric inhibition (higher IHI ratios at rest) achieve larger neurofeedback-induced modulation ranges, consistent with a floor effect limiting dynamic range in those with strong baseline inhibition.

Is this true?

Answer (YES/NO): NO